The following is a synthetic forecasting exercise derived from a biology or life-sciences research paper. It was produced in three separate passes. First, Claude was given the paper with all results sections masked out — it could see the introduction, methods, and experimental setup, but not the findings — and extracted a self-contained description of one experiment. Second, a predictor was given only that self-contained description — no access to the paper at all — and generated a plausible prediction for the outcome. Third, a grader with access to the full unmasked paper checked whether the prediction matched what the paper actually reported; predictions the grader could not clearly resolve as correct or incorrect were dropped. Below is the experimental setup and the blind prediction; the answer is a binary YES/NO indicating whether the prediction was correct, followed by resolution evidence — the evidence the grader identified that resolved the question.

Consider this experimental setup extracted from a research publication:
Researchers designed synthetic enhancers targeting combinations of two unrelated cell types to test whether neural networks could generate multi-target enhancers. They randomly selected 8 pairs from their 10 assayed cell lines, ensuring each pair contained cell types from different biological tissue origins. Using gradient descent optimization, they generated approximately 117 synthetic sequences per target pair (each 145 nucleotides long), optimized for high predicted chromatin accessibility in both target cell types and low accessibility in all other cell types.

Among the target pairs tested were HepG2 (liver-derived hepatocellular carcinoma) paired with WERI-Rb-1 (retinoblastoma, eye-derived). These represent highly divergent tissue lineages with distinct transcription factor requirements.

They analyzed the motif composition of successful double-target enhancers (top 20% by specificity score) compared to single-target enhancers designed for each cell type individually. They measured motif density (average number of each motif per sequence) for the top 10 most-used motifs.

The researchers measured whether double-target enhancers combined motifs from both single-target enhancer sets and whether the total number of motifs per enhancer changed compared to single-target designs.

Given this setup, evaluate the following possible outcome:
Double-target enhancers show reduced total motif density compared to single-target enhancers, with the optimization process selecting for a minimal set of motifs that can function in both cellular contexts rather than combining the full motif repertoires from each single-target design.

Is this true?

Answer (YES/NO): NO